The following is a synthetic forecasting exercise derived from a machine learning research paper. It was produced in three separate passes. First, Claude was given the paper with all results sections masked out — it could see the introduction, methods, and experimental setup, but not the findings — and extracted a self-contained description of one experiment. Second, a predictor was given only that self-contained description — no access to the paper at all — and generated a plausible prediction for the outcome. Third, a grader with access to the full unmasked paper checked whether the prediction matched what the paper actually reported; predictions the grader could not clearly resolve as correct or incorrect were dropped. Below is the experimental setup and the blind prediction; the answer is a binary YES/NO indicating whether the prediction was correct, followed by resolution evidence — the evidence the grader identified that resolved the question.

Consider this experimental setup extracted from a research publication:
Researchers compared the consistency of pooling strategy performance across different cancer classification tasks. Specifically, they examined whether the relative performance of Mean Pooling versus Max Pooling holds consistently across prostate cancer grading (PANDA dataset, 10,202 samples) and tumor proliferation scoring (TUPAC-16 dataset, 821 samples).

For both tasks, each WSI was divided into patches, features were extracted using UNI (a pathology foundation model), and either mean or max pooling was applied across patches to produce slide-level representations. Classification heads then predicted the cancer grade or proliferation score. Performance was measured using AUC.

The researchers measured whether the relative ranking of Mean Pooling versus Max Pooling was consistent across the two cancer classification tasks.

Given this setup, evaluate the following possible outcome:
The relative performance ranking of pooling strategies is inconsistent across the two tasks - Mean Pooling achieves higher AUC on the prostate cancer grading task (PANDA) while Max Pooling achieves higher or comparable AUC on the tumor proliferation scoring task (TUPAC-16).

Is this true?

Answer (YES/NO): YES